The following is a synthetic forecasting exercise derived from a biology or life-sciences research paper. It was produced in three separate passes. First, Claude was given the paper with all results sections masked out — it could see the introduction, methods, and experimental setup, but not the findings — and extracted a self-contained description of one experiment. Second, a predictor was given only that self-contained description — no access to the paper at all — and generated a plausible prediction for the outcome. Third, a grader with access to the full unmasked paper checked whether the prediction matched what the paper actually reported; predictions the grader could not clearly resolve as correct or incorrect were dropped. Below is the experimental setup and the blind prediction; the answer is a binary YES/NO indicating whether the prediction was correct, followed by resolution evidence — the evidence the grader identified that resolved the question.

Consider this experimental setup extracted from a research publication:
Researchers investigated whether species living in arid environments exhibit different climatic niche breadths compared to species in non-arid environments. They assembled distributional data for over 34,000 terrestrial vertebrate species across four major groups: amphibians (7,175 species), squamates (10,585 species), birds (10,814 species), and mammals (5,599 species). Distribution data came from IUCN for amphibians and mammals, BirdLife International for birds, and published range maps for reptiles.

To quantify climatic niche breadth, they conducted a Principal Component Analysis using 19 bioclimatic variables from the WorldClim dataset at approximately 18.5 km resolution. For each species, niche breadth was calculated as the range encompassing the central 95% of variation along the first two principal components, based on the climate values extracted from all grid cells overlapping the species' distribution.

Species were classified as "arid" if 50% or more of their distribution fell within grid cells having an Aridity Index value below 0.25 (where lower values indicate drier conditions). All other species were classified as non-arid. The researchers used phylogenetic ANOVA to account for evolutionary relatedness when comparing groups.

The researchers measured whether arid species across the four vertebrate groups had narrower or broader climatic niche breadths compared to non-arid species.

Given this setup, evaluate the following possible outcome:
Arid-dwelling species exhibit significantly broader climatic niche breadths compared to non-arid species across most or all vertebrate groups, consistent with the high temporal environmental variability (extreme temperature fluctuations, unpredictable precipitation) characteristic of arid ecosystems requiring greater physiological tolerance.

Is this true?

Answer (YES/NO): NO